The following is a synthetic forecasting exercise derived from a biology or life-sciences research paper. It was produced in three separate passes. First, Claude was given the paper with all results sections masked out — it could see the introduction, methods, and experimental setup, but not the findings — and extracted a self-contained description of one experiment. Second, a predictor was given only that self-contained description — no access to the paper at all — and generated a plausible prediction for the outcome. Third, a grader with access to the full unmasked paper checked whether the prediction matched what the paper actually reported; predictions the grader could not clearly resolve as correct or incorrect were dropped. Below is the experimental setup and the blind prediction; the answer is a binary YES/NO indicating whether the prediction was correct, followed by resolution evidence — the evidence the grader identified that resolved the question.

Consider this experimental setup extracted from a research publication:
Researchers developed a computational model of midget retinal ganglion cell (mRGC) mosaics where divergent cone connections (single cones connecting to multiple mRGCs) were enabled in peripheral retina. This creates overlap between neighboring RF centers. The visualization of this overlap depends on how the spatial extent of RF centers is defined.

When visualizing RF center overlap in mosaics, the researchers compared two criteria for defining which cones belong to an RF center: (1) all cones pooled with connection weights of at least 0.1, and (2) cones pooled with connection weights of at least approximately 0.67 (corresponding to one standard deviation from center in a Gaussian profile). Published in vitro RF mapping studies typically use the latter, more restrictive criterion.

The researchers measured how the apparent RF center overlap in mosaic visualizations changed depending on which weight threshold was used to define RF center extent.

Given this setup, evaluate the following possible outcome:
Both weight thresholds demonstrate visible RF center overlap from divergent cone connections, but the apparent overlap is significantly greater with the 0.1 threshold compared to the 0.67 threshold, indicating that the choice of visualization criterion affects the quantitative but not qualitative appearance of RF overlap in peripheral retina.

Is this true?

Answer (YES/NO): YES